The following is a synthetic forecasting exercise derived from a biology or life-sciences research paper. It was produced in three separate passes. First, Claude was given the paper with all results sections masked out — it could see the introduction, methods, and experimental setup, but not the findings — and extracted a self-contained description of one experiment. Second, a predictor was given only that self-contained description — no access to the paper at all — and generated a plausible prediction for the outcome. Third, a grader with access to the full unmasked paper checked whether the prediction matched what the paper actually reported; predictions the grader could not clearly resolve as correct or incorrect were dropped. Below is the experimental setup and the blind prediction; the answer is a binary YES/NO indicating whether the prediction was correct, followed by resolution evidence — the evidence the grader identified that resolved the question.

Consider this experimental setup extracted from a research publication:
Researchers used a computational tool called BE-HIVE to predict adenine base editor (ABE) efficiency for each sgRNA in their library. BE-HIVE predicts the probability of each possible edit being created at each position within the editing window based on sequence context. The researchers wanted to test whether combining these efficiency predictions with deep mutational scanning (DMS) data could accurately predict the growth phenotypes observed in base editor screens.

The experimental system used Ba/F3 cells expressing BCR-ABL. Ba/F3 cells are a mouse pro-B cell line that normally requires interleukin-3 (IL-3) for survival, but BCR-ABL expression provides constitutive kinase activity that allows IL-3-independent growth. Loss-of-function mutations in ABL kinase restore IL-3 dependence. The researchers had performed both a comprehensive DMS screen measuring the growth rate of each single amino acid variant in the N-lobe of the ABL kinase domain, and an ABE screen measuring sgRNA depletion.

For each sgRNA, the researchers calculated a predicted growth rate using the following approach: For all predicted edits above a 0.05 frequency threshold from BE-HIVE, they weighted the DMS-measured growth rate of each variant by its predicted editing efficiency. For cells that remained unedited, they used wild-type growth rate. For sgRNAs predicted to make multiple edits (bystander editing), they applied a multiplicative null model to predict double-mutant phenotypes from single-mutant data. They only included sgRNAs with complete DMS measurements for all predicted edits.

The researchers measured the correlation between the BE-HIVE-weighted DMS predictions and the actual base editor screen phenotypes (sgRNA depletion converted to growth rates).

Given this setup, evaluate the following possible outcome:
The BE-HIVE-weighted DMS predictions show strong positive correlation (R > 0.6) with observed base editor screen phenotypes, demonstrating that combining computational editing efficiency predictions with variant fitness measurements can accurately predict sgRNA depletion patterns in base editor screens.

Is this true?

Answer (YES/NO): NO